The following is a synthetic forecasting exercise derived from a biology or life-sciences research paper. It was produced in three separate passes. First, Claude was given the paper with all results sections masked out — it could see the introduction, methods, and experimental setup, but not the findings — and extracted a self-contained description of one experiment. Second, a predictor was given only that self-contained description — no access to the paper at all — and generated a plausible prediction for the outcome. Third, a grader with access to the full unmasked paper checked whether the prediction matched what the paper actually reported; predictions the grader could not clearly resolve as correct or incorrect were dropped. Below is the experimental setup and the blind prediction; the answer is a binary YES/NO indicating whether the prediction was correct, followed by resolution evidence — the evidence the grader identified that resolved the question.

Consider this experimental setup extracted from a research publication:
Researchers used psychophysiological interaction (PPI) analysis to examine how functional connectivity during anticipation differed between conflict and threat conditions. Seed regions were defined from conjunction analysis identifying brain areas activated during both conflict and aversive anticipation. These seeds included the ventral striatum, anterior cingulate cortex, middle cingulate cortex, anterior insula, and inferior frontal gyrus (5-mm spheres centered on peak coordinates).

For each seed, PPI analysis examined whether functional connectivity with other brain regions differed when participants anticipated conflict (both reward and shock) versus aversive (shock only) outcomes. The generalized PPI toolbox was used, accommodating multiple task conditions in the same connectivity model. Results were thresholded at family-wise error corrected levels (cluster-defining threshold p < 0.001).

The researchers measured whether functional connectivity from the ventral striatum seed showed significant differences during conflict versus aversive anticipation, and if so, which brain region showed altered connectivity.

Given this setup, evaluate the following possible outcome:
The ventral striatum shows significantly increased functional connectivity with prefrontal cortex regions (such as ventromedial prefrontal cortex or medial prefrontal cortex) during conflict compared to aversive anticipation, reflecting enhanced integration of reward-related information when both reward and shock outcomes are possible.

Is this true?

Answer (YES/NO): NO